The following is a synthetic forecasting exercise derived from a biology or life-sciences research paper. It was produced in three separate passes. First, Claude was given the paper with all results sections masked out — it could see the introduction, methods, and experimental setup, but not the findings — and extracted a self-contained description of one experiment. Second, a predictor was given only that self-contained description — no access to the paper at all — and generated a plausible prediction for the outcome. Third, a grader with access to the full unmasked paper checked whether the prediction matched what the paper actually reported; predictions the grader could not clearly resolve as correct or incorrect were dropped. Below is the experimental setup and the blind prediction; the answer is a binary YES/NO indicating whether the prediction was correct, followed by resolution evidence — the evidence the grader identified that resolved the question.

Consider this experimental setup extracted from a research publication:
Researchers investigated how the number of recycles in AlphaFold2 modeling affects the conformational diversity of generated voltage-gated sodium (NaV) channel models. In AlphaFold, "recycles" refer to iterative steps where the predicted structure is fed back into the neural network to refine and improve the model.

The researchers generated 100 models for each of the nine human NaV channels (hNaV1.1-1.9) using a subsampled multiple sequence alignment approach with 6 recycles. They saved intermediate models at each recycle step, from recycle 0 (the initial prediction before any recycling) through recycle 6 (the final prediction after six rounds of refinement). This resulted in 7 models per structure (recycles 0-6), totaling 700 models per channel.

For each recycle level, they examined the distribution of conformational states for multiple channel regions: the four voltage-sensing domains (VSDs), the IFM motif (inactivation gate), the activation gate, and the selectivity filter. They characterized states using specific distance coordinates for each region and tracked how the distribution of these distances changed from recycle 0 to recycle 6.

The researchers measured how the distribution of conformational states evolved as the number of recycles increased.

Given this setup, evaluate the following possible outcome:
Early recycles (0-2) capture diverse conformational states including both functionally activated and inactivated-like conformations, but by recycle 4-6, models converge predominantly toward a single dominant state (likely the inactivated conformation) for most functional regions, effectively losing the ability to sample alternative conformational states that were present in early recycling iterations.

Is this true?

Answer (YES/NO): NO